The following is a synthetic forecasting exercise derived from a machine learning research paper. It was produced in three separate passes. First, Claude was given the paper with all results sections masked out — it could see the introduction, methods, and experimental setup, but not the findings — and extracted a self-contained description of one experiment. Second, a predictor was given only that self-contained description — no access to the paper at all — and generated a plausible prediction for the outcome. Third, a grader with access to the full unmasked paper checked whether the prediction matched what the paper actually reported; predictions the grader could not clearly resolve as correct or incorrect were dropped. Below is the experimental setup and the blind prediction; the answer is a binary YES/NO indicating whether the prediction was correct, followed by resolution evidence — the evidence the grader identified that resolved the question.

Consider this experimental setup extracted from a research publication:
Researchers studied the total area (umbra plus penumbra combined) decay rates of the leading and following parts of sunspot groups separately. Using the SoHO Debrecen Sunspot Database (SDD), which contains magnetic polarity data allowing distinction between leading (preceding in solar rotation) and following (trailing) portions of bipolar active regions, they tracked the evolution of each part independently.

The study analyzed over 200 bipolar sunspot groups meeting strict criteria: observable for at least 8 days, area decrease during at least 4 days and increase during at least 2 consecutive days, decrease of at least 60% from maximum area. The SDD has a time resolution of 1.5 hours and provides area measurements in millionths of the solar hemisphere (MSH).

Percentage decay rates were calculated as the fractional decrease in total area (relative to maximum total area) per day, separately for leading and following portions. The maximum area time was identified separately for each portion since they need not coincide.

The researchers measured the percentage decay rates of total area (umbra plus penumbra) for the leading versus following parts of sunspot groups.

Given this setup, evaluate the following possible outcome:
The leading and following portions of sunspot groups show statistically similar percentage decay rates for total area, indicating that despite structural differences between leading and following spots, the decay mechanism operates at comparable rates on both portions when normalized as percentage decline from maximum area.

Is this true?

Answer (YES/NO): NO